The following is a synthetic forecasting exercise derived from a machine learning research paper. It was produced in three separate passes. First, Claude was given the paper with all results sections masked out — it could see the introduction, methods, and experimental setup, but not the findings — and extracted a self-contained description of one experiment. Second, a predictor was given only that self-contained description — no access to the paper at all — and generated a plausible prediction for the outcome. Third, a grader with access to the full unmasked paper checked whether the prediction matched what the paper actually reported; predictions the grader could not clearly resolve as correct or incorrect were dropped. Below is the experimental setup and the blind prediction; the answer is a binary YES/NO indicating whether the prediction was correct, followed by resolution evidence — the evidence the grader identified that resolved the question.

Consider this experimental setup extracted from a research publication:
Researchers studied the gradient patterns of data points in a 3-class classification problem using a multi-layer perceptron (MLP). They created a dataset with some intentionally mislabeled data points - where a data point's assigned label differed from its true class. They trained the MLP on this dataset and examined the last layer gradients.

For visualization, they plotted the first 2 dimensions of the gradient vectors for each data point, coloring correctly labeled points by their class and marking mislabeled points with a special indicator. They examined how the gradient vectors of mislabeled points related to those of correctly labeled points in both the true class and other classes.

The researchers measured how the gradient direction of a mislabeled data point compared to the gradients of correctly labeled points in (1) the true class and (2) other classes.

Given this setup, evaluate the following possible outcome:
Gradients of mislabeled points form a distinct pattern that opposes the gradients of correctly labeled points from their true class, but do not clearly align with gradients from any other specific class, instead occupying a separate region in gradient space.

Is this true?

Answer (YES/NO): YES